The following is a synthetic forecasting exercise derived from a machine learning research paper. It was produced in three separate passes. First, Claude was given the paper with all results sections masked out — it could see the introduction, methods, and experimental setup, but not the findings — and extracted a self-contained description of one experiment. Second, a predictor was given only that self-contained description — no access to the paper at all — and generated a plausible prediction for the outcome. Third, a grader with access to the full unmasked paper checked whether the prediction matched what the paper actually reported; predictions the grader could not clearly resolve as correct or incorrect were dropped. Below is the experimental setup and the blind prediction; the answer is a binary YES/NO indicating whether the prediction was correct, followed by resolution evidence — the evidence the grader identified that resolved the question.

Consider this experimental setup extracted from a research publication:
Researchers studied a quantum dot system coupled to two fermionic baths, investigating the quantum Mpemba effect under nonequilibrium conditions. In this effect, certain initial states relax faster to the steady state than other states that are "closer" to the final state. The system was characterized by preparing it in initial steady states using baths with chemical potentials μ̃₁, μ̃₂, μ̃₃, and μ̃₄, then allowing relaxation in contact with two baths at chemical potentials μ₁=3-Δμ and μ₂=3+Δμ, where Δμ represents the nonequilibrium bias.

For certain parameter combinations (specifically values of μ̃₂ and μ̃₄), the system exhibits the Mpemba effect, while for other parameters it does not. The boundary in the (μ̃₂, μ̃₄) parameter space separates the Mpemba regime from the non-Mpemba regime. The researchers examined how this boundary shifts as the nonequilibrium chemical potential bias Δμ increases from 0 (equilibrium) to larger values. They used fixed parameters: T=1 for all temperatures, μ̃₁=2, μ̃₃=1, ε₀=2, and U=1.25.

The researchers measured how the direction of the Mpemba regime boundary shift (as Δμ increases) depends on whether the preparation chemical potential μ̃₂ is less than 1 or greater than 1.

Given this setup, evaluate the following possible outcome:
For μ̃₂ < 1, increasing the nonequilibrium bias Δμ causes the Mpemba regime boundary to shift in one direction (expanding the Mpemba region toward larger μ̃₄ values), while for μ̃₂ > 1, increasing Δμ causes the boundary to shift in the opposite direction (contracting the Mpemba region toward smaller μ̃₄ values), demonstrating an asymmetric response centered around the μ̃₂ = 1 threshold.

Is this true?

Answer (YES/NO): NO